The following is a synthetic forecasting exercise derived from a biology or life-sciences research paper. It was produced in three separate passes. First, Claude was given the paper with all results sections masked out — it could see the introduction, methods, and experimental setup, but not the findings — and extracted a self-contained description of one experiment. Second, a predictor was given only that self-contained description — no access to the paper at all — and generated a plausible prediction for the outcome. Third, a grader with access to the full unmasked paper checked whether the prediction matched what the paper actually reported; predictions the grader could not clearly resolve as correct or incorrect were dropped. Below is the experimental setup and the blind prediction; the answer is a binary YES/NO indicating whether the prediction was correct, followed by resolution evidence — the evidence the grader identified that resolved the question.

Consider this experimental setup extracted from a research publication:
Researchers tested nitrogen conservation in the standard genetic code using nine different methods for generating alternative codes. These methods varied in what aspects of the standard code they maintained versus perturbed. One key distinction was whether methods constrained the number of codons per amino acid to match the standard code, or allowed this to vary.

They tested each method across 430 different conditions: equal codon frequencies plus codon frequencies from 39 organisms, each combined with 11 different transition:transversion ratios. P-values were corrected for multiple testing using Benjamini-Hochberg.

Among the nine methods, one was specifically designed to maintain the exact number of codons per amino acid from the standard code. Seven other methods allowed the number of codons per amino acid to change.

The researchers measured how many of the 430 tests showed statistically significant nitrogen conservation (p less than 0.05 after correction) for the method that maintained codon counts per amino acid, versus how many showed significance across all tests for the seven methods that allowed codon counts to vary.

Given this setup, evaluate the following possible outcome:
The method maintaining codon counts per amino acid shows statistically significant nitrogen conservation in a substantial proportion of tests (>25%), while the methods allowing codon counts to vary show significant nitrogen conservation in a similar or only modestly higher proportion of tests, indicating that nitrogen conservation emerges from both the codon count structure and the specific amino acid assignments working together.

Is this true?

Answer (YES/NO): NO